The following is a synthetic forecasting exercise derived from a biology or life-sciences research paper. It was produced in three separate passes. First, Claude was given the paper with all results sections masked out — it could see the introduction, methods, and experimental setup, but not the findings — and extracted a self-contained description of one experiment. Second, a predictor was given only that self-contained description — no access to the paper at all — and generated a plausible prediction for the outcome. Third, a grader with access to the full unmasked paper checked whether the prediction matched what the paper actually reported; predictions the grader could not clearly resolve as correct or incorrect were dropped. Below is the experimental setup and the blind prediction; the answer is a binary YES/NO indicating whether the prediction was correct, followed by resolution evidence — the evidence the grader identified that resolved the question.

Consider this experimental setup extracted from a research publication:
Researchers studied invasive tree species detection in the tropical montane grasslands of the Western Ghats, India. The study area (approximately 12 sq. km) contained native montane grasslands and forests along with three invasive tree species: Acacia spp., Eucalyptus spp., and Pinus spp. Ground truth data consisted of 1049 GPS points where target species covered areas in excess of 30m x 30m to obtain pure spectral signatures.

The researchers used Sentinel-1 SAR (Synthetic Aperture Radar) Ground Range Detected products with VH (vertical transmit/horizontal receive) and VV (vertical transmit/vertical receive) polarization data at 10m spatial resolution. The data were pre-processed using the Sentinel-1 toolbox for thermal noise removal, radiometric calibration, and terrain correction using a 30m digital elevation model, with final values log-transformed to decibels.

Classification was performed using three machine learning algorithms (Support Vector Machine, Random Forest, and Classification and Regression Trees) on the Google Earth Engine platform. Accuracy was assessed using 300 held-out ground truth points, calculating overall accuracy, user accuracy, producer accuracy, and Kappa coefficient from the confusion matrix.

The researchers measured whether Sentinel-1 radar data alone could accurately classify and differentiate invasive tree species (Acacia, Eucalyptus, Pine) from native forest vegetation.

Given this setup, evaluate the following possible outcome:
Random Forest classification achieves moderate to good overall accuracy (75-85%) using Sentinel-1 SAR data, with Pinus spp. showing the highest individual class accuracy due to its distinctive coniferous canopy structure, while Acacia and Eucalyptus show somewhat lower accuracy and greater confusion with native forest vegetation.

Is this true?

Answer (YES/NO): NO